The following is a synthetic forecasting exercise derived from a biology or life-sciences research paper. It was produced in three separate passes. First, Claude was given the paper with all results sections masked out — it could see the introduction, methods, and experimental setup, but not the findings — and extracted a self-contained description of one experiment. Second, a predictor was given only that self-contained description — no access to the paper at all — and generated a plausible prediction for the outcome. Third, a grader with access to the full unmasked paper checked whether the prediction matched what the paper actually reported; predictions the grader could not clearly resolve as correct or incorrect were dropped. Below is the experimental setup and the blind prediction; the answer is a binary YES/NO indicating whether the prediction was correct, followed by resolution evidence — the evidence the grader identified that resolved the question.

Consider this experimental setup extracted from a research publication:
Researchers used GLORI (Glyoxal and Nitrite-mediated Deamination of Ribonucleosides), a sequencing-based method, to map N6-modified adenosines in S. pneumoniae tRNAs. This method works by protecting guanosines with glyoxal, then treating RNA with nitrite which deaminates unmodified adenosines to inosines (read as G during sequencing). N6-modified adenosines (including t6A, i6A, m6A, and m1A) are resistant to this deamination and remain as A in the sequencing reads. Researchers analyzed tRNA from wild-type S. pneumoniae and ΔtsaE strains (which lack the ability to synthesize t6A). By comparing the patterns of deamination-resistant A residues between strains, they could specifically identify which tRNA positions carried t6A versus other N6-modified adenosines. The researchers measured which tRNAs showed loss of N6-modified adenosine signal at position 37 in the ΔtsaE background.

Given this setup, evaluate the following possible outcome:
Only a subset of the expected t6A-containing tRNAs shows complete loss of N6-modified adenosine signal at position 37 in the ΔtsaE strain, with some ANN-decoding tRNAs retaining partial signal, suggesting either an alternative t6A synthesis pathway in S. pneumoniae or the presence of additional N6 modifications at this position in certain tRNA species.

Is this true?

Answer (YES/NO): NO